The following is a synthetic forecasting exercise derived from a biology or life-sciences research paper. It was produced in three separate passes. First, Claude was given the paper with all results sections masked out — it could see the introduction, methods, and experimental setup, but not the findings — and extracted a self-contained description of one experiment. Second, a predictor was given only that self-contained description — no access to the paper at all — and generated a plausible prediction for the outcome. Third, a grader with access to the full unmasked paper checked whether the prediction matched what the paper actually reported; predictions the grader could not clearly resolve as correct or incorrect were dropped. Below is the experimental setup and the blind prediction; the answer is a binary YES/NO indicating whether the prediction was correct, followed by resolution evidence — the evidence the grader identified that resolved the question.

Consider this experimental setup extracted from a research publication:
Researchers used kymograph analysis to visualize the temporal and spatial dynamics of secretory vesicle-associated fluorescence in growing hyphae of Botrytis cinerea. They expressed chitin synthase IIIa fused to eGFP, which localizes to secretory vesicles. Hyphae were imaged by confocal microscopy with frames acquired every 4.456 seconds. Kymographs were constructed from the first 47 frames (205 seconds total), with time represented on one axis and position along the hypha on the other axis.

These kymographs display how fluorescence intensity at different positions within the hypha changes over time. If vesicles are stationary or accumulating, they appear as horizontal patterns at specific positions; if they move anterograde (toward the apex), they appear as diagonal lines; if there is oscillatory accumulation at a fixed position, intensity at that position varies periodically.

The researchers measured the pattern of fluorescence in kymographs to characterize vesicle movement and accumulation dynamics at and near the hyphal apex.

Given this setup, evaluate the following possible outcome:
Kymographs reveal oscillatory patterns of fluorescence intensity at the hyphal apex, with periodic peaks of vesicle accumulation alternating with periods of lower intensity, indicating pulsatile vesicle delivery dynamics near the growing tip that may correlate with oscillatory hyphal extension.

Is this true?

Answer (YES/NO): NO